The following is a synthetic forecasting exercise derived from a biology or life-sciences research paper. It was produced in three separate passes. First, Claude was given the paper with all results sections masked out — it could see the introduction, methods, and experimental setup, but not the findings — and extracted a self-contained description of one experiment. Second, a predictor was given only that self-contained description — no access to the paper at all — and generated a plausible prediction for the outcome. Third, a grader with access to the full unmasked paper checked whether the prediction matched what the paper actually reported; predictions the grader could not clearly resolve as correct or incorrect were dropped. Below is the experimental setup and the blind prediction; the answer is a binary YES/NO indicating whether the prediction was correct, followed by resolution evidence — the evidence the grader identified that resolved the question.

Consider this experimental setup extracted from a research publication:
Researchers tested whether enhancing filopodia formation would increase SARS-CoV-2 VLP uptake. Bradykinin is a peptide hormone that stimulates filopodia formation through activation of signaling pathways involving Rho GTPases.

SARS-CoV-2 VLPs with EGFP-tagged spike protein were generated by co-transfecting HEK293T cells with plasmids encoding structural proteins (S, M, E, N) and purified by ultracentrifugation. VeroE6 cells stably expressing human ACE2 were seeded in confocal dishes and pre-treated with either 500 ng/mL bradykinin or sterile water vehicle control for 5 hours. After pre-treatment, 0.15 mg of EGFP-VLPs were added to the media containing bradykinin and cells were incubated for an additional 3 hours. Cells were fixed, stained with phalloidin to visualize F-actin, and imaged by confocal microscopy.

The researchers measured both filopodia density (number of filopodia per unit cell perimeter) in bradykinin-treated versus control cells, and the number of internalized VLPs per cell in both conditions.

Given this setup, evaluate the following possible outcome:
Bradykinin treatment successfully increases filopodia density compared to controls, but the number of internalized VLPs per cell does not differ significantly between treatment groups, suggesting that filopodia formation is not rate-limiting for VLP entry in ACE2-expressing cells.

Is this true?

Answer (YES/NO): NO